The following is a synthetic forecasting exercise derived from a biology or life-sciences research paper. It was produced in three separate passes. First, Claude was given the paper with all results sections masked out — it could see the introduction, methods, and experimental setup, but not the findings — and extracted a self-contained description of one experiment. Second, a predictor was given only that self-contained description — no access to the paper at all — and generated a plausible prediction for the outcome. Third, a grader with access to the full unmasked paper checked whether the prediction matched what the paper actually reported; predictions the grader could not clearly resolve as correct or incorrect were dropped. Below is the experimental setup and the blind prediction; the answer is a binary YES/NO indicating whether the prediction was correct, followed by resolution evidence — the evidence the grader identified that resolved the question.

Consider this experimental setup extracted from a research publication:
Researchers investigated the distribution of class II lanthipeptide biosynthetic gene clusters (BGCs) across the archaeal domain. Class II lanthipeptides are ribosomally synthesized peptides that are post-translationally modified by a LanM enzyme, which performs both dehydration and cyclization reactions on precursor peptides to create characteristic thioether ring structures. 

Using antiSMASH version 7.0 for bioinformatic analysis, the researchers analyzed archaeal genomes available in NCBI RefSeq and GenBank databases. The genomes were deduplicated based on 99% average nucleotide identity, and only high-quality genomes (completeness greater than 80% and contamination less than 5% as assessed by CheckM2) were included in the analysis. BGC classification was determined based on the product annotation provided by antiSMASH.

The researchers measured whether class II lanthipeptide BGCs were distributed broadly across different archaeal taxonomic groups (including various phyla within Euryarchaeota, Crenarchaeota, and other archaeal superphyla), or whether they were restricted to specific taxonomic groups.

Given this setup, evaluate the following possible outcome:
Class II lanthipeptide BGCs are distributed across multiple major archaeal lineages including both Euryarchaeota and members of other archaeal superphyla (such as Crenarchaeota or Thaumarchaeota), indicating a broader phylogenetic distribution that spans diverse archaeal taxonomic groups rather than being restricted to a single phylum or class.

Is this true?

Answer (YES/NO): NO